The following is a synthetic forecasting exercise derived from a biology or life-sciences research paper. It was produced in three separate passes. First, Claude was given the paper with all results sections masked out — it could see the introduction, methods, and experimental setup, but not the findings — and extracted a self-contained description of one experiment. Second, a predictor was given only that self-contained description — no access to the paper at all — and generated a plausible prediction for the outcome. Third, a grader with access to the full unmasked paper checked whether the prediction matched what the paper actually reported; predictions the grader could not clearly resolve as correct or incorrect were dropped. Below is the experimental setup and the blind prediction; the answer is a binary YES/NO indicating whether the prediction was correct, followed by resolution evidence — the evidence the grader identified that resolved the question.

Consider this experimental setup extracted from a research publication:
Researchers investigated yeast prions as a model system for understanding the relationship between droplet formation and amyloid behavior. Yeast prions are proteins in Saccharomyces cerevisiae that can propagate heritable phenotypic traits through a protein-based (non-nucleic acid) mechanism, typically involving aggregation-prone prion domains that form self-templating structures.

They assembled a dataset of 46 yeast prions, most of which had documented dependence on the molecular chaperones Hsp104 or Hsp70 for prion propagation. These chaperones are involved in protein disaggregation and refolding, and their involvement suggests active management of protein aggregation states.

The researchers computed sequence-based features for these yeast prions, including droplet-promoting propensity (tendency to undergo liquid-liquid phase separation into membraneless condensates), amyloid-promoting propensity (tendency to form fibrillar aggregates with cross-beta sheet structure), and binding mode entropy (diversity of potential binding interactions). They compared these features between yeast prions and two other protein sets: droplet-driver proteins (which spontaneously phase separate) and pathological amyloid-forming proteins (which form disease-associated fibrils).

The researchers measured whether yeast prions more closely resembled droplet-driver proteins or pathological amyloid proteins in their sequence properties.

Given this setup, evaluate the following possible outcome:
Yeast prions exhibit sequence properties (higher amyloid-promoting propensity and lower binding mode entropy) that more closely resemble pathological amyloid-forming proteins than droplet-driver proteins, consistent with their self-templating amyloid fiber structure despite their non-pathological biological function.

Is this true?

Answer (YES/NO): NO